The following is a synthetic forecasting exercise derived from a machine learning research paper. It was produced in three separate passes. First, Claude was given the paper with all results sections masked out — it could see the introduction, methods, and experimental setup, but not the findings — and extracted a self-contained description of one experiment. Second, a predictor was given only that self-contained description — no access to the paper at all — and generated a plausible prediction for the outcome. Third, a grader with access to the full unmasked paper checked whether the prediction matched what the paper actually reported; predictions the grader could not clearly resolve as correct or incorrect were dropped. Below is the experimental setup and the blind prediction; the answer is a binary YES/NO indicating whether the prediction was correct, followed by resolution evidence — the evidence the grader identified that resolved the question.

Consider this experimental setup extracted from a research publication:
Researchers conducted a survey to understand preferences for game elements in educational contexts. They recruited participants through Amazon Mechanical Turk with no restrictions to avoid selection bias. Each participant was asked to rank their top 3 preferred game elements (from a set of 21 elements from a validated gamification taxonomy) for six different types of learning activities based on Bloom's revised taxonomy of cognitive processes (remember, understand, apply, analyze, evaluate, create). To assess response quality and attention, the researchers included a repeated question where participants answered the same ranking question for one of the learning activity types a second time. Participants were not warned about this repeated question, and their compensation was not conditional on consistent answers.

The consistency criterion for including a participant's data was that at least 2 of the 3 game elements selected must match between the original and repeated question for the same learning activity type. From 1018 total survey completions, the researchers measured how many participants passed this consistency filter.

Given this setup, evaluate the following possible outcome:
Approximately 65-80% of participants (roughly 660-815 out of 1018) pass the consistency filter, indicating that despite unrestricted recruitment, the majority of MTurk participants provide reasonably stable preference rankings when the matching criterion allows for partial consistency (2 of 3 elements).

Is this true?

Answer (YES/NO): NO